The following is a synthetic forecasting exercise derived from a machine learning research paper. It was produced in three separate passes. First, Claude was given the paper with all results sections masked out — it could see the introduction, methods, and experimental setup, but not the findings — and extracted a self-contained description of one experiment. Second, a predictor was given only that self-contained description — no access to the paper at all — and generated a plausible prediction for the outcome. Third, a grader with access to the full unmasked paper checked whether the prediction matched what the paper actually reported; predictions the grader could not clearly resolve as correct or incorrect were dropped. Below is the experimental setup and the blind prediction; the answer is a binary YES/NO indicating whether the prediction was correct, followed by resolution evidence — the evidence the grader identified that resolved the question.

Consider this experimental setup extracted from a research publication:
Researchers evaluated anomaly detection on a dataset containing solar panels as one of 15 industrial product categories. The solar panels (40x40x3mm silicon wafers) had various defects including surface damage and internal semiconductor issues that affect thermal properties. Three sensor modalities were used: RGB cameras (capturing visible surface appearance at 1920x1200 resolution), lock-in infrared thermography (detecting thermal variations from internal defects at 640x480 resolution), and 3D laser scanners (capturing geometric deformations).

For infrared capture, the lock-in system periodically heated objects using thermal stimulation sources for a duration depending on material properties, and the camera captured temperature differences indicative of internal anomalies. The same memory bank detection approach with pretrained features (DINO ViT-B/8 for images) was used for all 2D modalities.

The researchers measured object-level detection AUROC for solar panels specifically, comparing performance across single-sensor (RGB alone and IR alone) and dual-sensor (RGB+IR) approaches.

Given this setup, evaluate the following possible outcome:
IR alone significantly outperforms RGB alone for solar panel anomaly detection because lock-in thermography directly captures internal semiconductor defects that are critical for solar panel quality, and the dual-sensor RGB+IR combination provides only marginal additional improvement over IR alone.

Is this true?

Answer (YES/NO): YES